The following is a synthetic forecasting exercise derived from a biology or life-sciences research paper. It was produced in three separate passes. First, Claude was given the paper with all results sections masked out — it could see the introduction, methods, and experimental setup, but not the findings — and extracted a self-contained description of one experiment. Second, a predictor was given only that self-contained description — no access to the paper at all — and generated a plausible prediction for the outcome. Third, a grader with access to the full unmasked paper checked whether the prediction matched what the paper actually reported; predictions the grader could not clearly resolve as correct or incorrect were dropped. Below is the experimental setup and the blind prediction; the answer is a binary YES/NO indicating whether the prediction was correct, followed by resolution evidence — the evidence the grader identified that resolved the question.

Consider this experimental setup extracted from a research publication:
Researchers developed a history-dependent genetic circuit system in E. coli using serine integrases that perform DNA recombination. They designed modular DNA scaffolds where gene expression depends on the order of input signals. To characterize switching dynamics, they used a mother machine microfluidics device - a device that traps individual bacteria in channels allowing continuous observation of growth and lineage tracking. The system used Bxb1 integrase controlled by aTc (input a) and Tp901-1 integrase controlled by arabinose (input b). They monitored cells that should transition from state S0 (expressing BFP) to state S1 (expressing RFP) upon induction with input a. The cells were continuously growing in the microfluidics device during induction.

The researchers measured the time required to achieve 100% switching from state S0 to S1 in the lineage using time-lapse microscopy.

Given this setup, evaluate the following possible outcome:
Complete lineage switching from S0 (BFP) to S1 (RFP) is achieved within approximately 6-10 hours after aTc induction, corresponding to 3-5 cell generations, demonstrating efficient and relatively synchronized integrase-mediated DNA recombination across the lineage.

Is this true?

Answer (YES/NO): NO